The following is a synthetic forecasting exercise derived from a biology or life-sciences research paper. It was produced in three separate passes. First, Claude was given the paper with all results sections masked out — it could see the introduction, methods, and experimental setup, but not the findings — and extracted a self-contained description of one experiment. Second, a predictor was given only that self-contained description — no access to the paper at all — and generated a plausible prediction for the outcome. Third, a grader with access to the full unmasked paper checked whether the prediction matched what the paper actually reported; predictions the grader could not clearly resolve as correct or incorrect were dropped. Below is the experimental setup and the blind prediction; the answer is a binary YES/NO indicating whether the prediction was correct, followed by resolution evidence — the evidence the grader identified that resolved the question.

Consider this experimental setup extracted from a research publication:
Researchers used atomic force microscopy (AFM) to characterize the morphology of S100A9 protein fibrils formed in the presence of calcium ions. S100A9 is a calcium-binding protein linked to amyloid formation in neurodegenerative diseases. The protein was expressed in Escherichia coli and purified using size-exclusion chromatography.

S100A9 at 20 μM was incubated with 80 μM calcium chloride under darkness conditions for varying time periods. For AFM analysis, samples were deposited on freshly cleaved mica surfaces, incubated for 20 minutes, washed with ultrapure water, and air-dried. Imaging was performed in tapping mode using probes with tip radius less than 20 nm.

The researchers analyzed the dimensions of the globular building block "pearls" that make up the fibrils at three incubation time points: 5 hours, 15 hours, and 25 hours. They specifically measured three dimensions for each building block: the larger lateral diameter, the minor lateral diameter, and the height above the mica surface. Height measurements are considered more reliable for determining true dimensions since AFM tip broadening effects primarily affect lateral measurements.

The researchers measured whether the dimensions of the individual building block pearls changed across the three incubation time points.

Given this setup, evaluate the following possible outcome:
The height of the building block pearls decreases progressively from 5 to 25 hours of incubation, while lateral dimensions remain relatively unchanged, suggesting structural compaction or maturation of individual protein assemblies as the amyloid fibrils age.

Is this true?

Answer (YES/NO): NO